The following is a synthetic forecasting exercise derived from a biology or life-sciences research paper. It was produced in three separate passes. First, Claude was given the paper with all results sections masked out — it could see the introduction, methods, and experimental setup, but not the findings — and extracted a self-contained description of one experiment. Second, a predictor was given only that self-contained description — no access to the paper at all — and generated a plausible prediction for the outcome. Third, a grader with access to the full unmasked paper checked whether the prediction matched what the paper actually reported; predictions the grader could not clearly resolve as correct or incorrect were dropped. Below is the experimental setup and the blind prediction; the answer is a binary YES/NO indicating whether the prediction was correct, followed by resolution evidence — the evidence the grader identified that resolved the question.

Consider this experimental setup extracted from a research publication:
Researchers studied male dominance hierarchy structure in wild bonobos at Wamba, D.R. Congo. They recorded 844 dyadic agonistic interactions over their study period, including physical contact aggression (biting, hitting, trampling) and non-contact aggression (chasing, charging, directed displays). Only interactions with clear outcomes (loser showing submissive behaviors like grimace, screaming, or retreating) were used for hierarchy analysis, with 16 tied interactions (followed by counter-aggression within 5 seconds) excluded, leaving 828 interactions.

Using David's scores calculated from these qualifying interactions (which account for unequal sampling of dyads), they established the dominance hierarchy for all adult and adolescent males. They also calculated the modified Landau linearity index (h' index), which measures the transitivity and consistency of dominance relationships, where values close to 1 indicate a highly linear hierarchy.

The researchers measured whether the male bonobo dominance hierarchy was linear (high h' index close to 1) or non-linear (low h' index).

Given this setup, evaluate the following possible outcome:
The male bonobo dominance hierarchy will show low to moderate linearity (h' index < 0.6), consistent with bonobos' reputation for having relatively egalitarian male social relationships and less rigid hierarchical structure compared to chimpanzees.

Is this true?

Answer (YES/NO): NO